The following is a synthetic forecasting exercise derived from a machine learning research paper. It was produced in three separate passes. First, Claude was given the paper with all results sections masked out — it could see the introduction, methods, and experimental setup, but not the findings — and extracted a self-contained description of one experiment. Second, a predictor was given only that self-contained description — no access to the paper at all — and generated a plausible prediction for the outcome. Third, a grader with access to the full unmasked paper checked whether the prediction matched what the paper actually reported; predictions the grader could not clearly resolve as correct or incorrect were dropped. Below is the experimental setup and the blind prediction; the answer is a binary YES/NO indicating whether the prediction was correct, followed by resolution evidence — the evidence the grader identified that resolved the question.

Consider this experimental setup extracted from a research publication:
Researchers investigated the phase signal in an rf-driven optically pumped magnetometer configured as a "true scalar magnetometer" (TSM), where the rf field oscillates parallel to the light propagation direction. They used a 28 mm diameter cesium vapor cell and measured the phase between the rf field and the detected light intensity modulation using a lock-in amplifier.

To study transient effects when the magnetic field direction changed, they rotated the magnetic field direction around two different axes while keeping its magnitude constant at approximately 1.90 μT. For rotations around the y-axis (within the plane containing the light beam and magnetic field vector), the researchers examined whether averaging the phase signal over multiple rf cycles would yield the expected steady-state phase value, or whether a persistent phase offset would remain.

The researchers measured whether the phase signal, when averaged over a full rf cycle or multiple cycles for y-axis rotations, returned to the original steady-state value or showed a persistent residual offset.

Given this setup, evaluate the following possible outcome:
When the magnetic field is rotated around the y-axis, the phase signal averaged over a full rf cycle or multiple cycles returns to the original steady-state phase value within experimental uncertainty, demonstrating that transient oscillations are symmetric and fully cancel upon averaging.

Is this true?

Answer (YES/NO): YES